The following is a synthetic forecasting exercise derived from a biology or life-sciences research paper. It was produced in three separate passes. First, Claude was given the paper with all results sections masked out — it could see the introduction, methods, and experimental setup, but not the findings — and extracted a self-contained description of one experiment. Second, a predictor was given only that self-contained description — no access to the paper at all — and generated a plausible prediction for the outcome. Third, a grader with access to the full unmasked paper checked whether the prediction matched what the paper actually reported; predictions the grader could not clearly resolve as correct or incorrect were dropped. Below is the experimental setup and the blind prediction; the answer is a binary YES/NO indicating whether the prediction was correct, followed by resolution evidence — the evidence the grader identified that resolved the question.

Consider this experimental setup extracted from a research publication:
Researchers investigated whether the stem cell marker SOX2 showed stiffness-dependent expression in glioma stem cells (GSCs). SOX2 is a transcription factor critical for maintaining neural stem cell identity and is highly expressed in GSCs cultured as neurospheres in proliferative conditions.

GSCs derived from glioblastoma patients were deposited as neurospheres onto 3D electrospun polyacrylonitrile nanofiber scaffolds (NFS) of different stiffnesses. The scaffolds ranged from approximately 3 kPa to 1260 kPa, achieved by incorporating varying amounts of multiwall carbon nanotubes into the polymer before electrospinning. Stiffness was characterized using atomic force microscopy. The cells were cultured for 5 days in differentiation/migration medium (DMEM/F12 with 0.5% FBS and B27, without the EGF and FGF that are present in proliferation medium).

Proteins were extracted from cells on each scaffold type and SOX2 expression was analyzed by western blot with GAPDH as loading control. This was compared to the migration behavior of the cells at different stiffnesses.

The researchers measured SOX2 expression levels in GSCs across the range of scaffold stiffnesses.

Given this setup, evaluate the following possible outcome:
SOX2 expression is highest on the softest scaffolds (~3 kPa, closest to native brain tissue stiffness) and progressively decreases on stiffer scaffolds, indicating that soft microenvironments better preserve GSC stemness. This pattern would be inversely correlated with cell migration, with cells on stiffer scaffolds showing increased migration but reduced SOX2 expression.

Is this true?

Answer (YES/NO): NO